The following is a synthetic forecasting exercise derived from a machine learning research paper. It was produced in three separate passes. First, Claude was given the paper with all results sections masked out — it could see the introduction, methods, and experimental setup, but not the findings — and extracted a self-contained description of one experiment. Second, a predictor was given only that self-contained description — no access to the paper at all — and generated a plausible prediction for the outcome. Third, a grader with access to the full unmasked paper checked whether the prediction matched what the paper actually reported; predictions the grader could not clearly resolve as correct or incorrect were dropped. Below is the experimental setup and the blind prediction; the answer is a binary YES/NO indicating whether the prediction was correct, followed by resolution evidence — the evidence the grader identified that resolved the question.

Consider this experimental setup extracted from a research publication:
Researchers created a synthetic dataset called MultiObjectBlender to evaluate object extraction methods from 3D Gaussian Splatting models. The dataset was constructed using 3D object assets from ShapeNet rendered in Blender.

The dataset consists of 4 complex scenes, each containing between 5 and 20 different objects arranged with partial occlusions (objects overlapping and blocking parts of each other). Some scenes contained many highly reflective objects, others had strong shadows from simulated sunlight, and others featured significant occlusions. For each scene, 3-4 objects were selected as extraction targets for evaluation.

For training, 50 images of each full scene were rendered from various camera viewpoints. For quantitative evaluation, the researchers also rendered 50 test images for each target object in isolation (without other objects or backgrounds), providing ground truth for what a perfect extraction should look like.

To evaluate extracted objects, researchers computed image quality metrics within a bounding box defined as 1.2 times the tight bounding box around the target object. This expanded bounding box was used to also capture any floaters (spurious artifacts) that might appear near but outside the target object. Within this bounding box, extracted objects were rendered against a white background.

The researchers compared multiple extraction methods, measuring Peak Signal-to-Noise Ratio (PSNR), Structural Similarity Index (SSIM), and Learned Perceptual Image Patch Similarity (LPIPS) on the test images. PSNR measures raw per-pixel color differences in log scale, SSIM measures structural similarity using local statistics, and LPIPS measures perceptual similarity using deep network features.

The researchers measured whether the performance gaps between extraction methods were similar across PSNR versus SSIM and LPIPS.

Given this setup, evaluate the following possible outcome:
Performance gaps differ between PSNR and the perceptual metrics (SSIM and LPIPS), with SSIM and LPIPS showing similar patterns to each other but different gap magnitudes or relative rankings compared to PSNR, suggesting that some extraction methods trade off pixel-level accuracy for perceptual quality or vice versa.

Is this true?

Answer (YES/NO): YES